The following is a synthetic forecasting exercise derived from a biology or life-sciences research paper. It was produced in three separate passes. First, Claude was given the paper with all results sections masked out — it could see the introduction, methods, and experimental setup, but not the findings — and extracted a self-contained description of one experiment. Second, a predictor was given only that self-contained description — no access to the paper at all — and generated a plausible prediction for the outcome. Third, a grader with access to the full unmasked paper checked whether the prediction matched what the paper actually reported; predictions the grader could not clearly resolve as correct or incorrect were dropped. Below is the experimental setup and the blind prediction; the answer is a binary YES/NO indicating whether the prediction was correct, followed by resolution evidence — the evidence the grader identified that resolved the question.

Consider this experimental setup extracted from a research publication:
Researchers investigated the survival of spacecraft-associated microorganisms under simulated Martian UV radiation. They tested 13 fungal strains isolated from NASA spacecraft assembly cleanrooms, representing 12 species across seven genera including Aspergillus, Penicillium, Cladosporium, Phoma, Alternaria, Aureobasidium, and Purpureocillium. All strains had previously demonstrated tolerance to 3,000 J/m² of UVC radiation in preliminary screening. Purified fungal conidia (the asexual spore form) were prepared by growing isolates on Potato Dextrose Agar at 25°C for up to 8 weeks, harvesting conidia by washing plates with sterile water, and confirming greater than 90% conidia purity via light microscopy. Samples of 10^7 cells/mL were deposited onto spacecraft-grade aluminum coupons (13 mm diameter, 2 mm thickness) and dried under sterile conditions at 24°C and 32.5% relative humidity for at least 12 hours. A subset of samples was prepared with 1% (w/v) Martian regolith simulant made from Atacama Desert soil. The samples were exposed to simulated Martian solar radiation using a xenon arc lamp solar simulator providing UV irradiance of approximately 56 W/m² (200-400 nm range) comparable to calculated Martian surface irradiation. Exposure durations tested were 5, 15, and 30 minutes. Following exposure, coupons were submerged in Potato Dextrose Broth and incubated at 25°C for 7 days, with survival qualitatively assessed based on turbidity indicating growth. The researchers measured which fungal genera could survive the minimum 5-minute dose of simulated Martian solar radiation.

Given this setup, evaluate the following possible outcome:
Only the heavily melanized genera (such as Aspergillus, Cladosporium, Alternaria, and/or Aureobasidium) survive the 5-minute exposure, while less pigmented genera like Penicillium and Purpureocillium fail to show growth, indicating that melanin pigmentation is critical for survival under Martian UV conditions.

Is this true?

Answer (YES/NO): NO